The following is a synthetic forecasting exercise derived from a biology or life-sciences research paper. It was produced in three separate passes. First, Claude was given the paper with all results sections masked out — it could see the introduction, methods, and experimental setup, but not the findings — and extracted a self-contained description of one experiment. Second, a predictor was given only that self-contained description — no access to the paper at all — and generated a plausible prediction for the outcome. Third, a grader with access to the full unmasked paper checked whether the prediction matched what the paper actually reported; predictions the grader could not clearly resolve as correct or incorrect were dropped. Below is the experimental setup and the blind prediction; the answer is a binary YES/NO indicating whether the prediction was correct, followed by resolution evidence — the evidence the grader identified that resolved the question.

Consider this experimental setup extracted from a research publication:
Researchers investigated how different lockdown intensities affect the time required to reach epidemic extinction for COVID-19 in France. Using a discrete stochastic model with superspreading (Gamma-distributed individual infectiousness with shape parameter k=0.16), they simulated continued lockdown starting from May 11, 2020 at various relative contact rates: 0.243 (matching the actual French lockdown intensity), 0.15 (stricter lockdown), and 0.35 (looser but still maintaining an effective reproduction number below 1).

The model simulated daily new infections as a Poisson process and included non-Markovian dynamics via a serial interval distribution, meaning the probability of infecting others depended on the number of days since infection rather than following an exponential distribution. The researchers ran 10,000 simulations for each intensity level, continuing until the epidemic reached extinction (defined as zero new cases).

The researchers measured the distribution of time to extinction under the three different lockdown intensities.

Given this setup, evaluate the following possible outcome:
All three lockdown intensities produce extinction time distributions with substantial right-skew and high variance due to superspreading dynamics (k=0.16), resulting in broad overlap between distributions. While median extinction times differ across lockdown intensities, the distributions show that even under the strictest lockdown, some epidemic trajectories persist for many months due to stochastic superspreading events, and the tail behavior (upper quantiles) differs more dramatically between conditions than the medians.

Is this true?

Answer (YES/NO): NO